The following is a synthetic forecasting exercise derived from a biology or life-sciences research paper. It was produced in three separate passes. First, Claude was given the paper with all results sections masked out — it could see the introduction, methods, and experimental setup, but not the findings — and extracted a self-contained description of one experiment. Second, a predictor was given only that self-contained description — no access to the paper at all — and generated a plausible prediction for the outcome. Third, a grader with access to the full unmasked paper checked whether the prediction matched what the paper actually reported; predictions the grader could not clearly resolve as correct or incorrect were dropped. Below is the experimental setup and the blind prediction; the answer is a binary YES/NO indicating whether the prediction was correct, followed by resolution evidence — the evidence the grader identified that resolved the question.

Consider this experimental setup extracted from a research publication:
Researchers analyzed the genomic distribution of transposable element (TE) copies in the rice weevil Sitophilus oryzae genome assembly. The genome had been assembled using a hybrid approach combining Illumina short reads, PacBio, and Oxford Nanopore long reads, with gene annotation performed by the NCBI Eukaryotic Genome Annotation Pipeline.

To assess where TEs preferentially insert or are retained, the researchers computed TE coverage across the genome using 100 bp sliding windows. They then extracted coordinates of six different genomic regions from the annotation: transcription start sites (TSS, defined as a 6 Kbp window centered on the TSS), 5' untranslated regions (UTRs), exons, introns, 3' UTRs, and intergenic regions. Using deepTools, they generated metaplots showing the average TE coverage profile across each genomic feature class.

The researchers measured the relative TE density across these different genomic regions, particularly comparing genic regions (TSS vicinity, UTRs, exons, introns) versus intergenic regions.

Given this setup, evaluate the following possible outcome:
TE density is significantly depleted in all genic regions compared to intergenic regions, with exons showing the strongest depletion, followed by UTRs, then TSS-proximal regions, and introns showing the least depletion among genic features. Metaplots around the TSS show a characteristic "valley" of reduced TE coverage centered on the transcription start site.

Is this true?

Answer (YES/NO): NO